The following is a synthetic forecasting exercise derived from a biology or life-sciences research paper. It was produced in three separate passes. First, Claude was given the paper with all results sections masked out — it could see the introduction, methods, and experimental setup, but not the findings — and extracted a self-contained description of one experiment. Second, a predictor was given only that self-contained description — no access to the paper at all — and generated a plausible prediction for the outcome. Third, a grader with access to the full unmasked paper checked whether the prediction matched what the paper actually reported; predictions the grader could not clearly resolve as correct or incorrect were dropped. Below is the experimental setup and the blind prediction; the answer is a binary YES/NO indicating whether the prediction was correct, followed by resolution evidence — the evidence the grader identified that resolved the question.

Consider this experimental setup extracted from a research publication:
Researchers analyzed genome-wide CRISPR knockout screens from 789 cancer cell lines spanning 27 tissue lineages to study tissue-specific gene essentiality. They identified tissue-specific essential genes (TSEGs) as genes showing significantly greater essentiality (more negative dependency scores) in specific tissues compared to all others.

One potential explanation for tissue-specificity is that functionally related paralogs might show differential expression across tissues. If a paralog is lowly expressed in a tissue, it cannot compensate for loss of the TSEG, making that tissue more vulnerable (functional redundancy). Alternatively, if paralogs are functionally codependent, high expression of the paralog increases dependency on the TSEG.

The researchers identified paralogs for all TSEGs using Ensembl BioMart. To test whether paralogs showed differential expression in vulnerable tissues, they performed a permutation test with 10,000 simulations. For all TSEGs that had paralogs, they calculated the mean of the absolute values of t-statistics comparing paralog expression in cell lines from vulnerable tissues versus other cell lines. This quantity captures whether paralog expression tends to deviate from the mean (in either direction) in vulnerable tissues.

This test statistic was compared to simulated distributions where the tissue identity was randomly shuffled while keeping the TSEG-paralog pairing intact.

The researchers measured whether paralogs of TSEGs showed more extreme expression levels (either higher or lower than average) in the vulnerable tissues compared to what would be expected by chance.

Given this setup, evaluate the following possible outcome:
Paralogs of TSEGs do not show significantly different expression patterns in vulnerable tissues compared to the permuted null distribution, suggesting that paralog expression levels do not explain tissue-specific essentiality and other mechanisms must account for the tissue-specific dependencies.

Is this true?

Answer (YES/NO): NO